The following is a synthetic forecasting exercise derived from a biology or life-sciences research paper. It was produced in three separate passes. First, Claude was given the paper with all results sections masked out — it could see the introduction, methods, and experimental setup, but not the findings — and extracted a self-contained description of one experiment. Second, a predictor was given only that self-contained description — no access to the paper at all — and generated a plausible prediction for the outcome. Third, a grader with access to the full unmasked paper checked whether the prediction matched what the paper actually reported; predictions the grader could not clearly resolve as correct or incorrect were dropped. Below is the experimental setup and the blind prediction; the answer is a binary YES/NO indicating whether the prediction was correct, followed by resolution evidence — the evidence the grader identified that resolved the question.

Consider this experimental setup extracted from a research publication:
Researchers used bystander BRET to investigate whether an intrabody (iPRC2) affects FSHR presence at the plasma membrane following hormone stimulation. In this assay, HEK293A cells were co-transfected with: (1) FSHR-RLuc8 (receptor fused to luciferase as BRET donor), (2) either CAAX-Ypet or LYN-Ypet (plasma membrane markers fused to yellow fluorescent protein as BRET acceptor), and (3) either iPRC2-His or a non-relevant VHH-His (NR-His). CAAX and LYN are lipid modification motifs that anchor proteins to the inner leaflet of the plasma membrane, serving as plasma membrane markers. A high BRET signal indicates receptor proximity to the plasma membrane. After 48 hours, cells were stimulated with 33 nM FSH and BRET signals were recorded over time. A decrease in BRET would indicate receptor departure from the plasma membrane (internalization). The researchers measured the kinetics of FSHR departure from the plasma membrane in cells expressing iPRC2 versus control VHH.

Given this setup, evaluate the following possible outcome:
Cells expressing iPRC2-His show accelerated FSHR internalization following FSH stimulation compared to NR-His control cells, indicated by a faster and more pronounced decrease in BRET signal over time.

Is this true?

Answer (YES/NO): NO